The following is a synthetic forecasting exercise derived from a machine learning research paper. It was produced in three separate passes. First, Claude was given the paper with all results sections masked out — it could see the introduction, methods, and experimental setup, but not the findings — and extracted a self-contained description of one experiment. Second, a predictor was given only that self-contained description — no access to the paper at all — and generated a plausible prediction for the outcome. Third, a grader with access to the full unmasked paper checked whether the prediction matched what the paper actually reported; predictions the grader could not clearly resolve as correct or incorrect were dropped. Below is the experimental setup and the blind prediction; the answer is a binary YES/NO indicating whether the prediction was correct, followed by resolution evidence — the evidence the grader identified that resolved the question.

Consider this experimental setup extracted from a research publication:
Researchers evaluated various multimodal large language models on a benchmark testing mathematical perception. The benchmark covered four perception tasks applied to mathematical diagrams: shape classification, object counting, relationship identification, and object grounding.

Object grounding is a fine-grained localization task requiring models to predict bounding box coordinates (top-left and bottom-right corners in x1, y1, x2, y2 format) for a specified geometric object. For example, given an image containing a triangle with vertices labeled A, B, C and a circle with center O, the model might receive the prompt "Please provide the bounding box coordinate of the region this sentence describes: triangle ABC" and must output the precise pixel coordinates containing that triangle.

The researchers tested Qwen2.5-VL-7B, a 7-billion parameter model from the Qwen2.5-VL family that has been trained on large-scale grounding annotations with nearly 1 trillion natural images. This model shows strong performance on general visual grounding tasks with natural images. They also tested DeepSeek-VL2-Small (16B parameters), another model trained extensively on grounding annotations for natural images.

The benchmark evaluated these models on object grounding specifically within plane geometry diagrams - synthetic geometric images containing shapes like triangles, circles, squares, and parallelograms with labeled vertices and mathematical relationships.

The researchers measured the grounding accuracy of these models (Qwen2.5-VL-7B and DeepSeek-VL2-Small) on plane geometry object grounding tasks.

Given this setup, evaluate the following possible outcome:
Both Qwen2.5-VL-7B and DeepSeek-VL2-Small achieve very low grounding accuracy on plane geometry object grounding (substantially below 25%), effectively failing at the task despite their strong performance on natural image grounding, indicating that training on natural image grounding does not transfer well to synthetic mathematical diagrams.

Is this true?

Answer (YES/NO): YES